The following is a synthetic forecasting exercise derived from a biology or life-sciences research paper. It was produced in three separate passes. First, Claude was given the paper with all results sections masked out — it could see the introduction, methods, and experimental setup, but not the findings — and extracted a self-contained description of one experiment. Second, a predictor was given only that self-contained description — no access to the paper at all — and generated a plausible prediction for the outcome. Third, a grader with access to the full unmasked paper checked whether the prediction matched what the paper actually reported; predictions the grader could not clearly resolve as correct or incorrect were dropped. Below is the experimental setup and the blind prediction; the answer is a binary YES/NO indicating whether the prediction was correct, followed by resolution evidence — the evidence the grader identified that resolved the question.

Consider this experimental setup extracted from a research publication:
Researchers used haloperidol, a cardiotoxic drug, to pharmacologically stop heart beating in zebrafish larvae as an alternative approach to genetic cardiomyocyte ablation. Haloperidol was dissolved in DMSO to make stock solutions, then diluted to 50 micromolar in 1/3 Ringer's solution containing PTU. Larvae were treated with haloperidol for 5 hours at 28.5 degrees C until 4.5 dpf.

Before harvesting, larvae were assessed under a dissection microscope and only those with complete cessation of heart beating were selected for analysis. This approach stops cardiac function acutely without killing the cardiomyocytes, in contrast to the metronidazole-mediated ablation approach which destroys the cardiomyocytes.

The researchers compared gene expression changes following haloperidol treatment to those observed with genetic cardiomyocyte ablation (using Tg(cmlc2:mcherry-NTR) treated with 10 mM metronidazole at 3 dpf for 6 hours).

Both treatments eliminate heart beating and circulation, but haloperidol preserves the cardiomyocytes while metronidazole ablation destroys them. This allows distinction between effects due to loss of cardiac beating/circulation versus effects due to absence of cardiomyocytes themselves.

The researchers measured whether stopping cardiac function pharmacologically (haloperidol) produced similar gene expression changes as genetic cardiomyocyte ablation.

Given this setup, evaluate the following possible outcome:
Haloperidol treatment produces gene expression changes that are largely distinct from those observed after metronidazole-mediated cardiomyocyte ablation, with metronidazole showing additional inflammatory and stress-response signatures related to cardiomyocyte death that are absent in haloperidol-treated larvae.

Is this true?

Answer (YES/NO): NO